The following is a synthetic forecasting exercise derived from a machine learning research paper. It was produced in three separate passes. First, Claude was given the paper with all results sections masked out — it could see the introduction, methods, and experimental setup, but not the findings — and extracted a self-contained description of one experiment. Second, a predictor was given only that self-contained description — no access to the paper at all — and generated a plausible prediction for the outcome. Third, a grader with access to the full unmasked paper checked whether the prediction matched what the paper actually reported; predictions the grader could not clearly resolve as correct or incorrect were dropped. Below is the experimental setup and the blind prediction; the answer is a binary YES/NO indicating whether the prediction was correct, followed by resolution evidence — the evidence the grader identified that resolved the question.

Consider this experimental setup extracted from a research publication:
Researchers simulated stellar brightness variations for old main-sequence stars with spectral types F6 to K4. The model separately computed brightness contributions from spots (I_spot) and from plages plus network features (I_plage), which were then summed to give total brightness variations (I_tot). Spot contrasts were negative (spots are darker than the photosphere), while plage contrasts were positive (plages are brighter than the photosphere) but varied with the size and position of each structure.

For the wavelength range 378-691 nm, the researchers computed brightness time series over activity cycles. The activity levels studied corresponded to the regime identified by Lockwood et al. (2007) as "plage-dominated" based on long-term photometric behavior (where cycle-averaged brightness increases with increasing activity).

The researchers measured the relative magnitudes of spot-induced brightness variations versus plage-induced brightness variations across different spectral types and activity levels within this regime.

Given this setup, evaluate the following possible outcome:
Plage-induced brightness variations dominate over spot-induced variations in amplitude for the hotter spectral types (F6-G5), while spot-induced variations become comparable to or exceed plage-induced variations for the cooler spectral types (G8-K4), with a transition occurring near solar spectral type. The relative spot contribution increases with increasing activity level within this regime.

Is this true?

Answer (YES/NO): NO